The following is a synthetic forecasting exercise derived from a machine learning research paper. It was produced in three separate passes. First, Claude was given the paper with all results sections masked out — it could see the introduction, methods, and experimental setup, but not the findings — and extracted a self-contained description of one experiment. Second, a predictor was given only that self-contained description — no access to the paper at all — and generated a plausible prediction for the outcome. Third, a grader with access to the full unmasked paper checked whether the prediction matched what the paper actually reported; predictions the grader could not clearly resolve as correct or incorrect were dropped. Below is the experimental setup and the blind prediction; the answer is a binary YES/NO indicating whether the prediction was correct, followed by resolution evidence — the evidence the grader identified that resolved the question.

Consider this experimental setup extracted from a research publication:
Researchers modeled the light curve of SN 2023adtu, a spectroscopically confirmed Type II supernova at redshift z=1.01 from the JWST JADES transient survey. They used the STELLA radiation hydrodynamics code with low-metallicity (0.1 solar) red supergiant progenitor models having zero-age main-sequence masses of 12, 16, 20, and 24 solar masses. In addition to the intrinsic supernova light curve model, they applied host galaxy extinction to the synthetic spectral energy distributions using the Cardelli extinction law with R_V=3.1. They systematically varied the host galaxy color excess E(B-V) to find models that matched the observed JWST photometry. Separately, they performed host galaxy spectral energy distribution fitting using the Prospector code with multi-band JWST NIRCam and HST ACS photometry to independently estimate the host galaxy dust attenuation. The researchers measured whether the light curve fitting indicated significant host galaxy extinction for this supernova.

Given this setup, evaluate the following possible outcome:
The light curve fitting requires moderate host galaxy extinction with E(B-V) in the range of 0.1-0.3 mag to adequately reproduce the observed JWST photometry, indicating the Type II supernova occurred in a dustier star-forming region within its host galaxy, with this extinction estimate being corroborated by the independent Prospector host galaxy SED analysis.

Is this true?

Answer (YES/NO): NO